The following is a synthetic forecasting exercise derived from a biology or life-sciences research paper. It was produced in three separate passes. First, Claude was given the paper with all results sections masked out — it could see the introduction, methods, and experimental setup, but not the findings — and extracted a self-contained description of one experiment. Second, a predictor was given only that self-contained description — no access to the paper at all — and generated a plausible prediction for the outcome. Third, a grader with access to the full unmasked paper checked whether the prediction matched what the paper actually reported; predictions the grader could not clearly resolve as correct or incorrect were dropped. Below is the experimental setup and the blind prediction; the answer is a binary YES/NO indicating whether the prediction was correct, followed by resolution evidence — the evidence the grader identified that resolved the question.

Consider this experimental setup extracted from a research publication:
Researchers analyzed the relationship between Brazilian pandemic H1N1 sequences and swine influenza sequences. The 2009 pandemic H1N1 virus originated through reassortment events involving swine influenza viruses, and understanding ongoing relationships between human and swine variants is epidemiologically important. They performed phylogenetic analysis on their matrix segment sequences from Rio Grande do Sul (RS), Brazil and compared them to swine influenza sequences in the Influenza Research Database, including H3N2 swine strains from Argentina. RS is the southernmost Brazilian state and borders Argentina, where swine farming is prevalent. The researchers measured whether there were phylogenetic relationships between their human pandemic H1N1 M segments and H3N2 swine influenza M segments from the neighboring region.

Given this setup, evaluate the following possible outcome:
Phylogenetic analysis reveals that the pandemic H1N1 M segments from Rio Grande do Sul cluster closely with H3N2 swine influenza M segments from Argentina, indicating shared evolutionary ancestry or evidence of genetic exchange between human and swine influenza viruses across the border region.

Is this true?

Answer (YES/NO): YES